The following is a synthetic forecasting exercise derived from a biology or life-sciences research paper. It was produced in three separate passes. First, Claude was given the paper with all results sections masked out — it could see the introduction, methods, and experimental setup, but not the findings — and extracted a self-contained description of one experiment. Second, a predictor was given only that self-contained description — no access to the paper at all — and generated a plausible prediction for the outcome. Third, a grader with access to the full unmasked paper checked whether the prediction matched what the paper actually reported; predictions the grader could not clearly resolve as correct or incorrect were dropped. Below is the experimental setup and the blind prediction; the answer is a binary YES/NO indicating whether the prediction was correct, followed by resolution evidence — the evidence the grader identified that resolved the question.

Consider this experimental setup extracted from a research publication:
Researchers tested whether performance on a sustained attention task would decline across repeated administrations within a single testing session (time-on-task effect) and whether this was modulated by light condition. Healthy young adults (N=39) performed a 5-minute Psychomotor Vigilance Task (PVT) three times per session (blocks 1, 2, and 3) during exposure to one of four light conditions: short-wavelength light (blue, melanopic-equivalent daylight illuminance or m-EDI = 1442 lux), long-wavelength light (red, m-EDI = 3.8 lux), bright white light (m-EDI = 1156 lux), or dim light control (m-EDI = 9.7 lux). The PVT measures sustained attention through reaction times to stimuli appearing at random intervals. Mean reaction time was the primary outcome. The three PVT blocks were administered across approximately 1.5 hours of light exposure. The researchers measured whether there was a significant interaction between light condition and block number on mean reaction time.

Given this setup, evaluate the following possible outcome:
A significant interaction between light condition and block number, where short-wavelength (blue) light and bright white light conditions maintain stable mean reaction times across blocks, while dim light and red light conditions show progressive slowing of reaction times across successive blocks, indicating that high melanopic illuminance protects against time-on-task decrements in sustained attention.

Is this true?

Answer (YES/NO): NO